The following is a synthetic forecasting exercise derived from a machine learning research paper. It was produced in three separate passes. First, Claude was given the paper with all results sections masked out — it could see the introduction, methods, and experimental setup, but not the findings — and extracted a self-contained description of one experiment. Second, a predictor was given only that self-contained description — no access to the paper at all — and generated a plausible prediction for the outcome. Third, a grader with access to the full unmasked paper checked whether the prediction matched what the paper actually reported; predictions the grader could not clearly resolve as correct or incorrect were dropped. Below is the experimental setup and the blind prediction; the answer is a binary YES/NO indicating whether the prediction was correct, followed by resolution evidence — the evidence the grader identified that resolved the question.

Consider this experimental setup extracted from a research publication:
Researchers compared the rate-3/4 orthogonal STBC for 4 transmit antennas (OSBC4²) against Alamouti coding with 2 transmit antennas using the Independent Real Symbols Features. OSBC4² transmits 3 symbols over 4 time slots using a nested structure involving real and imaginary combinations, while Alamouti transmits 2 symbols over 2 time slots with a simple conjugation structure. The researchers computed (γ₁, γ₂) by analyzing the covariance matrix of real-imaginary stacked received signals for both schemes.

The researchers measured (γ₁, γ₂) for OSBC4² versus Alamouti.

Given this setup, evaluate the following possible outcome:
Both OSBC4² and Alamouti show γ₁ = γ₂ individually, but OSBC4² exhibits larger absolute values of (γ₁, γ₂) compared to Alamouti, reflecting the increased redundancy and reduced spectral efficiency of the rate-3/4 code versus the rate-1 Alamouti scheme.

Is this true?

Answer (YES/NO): NO